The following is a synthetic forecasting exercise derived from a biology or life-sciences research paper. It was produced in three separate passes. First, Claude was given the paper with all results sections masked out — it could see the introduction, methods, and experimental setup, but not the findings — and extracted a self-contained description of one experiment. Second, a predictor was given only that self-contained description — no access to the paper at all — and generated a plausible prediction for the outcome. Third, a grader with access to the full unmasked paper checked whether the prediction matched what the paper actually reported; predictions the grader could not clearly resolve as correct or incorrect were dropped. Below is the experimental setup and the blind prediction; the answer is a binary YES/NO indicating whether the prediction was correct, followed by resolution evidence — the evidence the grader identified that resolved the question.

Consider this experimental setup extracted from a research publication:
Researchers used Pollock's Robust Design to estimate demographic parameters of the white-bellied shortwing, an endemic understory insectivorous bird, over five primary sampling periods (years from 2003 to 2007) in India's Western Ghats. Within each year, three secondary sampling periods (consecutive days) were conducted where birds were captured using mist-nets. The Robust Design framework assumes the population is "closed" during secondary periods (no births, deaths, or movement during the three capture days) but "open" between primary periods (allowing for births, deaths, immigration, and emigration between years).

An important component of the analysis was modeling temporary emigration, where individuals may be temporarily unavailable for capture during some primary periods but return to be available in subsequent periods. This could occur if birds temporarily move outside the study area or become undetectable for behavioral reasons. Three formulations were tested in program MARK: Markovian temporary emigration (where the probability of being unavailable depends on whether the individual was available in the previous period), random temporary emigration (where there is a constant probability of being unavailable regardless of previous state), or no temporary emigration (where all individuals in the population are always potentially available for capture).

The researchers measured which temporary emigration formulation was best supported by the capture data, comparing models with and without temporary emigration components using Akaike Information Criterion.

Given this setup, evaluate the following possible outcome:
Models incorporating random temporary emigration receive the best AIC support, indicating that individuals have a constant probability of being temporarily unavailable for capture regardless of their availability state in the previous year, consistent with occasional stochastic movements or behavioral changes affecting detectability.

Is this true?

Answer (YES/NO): YES